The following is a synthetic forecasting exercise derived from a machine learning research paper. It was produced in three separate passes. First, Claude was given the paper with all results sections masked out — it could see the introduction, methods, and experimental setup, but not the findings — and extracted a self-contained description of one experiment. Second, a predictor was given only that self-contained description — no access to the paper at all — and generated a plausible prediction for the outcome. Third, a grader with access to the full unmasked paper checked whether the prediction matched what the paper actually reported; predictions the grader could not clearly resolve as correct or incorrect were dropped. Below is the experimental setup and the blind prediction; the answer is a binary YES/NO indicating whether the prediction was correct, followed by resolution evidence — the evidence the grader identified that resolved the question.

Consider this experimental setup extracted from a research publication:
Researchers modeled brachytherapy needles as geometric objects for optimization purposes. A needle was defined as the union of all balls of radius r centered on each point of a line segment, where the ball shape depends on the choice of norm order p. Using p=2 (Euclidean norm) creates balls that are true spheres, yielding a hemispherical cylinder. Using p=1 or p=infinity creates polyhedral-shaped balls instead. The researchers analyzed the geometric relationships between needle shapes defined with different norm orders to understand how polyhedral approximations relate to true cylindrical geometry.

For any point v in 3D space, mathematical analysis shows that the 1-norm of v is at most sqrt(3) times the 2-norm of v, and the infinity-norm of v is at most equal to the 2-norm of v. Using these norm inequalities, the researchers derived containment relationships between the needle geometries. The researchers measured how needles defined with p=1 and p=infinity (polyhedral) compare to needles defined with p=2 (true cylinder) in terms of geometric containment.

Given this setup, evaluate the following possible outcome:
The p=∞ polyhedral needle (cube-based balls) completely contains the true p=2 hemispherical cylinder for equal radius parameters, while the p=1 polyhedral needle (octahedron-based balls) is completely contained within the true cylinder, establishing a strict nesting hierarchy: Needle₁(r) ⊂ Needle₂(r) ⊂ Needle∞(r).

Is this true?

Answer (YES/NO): NO